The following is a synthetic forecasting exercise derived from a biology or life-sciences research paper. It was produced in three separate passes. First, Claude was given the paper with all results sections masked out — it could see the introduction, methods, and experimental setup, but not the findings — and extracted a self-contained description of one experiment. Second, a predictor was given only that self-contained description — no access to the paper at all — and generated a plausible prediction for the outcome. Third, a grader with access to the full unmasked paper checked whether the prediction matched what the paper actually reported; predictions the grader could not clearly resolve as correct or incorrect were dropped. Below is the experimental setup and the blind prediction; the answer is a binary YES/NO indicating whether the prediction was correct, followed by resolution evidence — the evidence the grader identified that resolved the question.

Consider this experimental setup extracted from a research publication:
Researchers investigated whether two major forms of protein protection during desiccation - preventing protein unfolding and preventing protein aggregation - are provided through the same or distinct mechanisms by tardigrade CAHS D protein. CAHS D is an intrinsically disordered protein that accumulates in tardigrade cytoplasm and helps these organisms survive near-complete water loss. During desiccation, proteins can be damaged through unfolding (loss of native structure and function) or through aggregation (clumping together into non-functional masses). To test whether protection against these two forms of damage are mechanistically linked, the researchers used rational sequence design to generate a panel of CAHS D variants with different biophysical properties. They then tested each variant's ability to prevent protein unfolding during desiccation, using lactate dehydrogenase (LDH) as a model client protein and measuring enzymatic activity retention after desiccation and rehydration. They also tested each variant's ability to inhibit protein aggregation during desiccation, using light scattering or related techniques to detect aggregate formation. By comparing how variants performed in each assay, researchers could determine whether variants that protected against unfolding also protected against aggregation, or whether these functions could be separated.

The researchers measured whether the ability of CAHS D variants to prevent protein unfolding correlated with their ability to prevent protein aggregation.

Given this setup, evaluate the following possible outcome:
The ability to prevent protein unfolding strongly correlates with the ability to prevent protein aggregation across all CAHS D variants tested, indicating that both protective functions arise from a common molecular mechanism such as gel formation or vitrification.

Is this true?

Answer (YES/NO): NO